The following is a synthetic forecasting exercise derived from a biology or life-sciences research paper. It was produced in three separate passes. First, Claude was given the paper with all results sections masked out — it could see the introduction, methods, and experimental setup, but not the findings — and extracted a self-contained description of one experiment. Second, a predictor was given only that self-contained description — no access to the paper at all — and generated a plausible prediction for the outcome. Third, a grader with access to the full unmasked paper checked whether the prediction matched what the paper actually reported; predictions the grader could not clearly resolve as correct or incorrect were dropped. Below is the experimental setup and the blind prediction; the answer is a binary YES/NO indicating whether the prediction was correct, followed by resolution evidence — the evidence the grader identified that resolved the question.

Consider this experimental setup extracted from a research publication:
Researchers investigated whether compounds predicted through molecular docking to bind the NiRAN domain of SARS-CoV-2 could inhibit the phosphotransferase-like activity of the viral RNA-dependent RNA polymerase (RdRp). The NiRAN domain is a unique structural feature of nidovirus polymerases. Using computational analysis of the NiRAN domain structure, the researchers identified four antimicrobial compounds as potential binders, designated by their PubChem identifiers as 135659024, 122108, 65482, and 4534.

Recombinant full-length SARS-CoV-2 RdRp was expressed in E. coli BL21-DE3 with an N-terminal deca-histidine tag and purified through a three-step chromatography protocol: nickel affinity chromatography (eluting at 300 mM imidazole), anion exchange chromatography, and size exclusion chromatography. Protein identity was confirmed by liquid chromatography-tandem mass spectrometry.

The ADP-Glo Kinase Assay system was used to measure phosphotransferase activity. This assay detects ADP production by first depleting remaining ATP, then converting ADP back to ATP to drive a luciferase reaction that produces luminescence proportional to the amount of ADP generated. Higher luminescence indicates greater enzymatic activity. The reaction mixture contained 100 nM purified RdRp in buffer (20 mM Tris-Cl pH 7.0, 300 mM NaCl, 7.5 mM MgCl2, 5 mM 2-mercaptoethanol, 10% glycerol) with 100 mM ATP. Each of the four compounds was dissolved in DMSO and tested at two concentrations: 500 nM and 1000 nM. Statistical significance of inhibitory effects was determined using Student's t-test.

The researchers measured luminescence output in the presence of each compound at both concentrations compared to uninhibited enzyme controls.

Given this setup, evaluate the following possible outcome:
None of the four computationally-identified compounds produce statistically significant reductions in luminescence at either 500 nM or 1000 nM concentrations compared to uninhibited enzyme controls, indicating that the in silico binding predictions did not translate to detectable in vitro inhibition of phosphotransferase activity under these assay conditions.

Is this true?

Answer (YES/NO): NO